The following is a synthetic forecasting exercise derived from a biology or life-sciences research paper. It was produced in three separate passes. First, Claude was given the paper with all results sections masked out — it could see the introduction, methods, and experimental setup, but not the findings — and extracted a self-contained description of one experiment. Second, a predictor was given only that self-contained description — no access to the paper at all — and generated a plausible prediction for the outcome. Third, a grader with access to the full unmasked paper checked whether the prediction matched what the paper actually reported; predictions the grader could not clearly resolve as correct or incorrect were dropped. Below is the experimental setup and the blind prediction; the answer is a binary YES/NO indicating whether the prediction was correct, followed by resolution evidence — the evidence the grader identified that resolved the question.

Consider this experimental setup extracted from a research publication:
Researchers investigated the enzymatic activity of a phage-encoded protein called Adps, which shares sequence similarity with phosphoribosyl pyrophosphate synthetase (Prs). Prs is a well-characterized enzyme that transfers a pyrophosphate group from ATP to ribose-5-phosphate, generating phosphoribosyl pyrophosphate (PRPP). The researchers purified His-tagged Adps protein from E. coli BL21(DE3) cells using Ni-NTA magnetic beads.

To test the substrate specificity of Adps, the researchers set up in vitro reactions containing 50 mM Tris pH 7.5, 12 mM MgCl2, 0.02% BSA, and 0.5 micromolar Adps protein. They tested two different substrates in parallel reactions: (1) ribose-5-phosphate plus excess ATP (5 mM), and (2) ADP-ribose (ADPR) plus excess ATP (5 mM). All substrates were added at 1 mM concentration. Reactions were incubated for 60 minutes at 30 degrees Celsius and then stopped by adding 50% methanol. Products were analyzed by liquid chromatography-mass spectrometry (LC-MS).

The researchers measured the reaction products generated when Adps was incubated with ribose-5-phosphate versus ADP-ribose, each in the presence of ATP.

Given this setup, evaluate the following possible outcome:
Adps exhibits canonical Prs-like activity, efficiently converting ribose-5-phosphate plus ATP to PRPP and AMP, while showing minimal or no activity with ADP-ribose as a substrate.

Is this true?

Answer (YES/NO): NO